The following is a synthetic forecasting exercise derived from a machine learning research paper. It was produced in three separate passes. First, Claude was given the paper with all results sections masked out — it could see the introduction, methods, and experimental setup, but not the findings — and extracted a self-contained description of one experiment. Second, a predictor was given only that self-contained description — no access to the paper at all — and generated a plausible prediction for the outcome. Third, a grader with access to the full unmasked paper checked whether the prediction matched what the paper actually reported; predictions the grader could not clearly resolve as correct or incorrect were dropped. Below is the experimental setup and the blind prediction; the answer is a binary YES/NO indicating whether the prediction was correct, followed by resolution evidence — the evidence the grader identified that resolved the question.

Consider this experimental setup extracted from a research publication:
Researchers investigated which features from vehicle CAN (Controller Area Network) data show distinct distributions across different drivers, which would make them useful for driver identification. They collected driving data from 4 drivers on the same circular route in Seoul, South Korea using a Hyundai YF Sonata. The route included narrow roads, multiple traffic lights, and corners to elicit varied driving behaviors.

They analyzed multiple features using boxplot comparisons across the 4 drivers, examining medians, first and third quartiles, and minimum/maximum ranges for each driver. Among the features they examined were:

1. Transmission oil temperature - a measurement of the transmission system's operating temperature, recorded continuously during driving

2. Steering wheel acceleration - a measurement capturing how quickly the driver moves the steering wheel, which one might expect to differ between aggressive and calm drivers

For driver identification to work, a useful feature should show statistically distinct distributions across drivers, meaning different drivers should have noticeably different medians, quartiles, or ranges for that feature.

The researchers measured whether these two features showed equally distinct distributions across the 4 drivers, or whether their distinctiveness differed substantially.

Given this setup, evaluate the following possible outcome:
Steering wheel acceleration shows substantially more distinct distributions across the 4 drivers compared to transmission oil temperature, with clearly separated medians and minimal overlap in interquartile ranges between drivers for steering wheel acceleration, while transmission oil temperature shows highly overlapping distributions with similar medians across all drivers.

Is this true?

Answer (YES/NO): NO